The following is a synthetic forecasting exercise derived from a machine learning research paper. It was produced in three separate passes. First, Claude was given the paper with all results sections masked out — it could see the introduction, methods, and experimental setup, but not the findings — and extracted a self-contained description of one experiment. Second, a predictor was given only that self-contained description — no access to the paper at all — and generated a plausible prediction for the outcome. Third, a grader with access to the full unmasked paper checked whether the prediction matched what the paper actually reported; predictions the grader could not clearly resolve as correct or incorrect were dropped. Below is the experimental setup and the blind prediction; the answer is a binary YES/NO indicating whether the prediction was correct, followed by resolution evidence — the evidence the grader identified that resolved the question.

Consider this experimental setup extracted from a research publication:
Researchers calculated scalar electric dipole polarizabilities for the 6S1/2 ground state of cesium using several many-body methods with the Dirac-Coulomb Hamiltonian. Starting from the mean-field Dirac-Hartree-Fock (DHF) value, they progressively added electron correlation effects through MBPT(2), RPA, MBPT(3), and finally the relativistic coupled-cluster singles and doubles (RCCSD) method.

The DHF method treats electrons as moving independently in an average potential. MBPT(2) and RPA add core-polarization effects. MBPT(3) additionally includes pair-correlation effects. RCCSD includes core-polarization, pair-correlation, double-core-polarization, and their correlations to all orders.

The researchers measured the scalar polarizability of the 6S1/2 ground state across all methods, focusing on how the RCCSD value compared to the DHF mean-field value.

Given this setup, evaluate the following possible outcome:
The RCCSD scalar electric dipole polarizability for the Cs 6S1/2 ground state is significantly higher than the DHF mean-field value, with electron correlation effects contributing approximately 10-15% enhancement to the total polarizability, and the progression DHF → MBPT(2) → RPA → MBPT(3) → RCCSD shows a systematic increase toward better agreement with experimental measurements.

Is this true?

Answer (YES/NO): NO